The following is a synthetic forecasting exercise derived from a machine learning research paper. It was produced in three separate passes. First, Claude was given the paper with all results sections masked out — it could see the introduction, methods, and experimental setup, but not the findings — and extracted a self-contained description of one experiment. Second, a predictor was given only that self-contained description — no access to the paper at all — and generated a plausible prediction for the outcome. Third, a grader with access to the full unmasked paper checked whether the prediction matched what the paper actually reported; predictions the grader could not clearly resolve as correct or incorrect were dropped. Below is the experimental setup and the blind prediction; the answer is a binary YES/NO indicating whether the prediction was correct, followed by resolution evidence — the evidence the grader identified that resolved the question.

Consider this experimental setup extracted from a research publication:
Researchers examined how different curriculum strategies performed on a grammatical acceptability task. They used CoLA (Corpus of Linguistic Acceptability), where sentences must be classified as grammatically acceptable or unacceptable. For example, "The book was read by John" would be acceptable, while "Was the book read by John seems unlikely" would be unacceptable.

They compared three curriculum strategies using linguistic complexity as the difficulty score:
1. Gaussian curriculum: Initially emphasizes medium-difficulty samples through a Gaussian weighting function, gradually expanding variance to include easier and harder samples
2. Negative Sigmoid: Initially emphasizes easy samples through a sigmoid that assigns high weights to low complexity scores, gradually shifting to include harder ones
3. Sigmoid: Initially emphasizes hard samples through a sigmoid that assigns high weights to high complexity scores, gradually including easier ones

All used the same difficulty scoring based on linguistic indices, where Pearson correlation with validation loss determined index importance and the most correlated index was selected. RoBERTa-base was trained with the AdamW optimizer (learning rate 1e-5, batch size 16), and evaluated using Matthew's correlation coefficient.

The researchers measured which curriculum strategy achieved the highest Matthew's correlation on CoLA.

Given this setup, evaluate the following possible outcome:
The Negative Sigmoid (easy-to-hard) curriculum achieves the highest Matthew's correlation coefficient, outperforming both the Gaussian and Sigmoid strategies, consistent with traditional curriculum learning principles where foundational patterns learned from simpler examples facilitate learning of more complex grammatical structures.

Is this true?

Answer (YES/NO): NO